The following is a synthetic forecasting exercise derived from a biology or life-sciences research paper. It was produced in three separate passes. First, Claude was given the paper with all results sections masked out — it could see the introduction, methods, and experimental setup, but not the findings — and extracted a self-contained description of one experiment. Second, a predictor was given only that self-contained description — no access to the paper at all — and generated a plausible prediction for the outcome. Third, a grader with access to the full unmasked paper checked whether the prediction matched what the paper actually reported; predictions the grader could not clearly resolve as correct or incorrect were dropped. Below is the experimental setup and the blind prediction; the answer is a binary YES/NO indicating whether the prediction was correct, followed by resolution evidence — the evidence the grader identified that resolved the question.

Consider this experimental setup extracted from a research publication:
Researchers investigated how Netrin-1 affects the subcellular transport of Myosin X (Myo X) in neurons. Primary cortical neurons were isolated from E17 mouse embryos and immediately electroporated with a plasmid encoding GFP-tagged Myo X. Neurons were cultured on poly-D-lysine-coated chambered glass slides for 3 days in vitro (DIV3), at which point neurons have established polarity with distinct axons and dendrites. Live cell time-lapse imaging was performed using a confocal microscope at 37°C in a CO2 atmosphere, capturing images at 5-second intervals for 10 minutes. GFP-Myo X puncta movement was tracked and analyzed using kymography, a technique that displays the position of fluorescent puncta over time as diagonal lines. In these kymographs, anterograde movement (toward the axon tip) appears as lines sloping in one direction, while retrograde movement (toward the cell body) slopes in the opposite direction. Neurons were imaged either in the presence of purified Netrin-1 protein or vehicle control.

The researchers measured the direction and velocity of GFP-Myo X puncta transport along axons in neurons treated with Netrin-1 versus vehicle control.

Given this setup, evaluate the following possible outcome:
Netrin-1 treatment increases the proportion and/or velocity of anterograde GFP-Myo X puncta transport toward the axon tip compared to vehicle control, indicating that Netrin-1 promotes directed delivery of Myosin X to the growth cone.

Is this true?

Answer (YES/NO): NO